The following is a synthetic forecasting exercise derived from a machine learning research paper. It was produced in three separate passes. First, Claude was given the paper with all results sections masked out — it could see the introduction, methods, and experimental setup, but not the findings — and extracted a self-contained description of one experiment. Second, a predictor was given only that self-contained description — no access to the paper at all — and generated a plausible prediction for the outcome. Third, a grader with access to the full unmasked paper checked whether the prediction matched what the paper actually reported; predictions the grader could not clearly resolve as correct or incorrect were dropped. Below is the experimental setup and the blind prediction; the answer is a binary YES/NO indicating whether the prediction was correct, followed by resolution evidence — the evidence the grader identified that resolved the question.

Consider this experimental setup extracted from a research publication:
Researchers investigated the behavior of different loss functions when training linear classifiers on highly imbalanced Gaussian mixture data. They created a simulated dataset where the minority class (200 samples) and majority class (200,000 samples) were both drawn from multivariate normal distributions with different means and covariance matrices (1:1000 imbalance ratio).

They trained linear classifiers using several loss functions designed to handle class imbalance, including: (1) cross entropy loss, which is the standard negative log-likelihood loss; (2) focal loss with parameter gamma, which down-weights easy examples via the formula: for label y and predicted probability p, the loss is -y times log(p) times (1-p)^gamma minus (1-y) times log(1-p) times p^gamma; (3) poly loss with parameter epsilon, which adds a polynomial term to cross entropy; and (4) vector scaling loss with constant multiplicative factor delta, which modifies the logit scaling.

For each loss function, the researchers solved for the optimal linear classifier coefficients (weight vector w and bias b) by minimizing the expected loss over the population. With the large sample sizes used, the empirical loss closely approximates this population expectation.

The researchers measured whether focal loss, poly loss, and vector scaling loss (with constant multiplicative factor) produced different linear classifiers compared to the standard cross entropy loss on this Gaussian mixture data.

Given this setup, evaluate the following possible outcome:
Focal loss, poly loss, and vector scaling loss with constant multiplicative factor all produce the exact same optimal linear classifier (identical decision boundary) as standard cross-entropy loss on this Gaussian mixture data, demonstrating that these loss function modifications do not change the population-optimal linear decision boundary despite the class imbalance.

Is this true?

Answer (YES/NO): YES